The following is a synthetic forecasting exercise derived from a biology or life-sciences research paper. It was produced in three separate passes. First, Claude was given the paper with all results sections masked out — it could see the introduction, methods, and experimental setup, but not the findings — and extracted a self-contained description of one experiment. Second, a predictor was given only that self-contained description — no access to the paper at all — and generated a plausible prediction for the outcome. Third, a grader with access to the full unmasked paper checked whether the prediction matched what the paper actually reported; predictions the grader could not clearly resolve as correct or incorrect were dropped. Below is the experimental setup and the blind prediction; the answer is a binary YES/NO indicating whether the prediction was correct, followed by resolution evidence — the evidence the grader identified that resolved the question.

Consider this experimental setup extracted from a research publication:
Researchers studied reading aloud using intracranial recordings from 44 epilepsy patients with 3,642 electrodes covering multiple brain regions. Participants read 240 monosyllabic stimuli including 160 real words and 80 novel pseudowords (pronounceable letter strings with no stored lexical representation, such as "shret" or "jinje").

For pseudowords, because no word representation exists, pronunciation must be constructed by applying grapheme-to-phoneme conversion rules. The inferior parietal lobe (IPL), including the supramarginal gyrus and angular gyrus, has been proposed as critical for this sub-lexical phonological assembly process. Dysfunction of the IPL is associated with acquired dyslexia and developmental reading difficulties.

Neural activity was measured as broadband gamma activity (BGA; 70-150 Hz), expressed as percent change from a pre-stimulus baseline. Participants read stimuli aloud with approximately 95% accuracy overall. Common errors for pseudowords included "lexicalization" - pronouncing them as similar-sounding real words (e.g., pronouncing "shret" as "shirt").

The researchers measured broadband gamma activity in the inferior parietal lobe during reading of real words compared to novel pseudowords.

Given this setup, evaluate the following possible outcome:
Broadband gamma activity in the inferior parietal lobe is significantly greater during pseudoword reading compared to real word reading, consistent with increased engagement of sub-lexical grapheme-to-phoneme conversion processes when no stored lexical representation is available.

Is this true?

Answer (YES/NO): NO